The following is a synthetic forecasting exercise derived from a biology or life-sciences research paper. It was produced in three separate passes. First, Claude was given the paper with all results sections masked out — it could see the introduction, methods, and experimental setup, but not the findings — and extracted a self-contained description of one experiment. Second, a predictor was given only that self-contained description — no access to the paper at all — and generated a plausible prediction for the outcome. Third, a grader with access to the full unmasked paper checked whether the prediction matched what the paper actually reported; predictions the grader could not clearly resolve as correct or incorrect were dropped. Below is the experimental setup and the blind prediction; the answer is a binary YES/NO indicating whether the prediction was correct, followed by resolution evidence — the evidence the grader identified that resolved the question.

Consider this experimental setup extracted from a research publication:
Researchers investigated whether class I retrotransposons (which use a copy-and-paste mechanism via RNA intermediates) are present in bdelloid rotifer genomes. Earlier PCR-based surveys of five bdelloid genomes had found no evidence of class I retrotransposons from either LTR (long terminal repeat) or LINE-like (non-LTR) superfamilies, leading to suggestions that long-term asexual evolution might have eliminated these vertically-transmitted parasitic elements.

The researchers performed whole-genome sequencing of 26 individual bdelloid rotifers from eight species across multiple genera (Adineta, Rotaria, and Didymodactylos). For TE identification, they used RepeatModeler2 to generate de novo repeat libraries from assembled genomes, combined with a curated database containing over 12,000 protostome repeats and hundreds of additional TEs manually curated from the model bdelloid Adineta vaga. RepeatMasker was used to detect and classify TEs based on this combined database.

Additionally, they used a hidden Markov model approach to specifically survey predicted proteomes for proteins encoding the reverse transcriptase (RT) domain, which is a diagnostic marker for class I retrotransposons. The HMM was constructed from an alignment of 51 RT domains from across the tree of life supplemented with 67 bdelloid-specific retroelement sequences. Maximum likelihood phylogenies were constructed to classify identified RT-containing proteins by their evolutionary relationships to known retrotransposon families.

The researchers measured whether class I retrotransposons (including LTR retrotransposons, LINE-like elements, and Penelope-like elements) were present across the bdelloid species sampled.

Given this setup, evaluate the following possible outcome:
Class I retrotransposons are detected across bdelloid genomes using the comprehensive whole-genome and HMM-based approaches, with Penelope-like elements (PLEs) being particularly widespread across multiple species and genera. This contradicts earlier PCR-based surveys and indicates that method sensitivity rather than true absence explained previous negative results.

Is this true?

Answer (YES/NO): YES